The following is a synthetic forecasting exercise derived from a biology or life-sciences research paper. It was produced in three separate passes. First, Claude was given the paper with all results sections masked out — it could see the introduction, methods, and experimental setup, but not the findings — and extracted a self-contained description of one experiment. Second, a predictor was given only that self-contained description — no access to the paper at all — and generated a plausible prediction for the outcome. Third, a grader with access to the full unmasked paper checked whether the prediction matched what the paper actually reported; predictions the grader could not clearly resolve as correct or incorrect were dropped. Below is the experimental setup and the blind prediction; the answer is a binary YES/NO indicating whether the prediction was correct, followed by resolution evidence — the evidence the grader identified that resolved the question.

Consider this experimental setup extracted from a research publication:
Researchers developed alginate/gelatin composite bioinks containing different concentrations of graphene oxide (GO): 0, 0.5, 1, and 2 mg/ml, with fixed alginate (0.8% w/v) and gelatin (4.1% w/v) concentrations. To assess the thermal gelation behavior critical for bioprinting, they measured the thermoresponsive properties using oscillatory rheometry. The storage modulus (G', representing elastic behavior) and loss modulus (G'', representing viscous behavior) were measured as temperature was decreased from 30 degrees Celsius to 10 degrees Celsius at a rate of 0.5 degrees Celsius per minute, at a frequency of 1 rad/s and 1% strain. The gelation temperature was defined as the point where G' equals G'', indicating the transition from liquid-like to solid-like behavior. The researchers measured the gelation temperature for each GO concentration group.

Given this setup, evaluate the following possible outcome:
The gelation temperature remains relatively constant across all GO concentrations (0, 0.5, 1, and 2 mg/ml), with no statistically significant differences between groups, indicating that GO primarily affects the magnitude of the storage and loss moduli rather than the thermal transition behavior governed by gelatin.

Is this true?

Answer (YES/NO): YES